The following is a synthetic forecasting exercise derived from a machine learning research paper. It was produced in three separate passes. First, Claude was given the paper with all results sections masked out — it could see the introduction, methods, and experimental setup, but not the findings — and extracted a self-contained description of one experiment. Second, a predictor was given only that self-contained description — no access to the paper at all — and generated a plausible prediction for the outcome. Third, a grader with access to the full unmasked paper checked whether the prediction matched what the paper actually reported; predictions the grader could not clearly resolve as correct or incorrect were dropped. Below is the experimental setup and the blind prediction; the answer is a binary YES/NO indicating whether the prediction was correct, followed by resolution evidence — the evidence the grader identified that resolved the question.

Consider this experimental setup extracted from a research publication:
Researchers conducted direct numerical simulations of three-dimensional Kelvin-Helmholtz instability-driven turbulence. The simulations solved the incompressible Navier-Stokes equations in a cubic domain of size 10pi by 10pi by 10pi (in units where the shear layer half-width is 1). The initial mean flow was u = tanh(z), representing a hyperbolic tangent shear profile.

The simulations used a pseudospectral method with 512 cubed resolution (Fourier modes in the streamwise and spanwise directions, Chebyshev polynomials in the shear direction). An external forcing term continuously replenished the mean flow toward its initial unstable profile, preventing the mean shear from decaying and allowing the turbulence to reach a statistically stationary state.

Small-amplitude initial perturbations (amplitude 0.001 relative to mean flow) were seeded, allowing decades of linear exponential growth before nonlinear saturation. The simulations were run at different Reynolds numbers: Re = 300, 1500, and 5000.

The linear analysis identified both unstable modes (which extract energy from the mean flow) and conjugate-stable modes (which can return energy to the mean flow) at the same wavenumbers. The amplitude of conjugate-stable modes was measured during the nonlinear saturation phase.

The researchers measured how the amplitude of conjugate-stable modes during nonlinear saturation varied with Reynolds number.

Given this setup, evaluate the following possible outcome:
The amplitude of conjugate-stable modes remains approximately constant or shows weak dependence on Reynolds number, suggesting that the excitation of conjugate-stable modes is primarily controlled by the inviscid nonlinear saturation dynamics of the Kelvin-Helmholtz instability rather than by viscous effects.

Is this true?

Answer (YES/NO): YES